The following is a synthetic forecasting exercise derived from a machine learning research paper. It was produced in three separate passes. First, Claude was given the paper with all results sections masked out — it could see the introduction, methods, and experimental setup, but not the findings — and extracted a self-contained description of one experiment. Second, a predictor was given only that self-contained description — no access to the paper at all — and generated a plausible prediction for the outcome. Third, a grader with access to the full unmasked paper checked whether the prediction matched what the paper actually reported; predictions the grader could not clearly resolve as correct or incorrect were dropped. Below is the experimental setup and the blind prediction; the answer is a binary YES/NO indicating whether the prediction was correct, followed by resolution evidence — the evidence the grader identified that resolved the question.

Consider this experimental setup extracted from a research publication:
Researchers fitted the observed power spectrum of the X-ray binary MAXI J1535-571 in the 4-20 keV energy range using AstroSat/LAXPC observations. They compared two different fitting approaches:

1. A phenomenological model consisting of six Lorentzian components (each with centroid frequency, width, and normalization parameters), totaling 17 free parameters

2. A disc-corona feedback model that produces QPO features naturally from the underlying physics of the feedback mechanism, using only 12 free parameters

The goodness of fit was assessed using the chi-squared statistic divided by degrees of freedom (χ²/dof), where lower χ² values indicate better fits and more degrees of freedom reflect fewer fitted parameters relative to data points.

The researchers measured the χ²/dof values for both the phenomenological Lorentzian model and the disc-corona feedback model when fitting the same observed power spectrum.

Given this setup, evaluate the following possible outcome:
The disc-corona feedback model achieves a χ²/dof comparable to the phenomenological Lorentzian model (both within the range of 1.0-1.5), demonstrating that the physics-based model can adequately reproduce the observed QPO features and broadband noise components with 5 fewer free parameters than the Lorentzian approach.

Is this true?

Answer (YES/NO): NO